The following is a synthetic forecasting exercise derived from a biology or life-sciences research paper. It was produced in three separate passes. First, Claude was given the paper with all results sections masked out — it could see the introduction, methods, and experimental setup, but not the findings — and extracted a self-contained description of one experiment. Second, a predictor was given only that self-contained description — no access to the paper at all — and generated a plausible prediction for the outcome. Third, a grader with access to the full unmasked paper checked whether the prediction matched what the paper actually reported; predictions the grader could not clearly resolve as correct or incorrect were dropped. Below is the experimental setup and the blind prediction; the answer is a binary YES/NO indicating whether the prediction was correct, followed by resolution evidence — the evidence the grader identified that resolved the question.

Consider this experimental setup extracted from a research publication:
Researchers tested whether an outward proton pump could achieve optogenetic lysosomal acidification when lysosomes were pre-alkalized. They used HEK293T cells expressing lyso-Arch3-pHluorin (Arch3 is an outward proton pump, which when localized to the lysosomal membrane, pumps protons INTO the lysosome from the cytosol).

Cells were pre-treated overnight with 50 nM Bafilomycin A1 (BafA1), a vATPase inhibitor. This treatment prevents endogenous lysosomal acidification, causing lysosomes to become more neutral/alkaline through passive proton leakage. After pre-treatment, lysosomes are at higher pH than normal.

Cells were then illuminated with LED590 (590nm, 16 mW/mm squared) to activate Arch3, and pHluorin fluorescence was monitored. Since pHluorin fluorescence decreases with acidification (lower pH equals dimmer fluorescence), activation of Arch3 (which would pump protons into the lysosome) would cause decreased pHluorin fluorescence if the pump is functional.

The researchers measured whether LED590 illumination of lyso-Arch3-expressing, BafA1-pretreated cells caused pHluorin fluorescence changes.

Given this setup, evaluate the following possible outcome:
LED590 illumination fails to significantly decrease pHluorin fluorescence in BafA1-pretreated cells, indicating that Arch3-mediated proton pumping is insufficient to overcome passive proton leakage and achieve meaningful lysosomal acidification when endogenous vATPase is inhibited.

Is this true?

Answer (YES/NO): NO